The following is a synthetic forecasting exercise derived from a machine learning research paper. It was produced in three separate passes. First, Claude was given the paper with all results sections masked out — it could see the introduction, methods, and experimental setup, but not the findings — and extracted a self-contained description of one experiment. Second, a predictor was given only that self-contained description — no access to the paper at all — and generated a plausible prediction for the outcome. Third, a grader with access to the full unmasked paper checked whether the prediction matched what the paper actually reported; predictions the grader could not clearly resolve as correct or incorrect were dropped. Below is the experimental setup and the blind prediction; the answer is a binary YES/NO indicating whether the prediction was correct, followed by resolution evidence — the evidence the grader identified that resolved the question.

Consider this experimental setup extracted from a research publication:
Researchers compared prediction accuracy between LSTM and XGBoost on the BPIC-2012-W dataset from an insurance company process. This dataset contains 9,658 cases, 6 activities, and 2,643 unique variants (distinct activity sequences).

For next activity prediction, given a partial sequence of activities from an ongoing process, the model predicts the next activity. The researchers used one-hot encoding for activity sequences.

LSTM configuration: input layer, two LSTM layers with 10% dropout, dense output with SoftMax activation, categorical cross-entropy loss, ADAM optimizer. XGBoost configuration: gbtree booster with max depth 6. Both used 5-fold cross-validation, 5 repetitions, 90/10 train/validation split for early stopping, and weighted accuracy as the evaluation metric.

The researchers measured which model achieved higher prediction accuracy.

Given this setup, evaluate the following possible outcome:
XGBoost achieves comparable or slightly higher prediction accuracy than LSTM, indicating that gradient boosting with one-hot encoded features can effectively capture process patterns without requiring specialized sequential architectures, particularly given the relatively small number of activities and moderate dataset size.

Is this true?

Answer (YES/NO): YES